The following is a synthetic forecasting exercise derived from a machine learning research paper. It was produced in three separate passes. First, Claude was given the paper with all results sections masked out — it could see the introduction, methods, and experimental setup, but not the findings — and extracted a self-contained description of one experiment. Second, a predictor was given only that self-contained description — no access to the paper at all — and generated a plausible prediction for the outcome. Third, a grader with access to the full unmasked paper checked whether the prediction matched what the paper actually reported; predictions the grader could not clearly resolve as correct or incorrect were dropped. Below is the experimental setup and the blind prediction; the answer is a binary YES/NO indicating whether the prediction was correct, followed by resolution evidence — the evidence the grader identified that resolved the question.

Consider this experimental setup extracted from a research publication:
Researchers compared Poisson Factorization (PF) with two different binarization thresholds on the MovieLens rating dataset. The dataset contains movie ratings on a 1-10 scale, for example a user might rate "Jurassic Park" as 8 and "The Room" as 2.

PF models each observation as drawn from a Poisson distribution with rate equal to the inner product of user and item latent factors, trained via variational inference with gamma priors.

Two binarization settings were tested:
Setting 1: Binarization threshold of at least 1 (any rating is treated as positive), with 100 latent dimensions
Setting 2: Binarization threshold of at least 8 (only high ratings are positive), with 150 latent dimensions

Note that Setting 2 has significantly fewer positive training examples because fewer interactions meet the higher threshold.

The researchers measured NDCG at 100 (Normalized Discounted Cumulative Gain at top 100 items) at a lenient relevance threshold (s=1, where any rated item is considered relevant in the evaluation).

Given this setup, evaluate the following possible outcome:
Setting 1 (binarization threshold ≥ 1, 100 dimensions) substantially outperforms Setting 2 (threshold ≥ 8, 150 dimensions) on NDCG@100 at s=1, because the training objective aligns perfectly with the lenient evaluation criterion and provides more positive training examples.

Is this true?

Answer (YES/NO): YES